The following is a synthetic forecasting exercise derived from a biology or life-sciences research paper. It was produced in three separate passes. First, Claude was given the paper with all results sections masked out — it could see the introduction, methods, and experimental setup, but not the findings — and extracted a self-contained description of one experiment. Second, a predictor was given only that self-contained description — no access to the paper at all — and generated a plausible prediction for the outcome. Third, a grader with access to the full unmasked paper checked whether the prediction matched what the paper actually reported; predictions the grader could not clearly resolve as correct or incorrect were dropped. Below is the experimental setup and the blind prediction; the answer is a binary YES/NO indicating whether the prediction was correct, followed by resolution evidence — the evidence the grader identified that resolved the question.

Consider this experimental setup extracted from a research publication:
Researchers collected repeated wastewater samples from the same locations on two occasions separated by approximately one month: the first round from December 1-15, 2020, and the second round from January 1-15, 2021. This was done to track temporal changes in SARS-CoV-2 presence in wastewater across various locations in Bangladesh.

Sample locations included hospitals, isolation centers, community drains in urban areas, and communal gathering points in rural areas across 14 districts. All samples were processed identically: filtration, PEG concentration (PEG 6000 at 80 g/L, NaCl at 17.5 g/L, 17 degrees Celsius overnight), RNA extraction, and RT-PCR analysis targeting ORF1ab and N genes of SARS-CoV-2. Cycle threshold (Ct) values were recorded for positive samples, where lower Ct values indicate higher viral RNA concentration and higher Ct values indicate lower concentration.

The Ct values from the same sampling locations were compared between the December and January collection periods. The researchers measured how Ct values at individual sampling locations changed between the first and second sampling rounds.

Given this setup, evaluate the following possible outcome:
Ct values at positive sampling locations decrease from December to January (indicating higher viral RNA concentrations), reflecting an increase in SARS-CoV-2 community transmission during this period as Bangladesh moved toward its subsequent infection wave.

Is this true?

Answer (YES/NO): NO